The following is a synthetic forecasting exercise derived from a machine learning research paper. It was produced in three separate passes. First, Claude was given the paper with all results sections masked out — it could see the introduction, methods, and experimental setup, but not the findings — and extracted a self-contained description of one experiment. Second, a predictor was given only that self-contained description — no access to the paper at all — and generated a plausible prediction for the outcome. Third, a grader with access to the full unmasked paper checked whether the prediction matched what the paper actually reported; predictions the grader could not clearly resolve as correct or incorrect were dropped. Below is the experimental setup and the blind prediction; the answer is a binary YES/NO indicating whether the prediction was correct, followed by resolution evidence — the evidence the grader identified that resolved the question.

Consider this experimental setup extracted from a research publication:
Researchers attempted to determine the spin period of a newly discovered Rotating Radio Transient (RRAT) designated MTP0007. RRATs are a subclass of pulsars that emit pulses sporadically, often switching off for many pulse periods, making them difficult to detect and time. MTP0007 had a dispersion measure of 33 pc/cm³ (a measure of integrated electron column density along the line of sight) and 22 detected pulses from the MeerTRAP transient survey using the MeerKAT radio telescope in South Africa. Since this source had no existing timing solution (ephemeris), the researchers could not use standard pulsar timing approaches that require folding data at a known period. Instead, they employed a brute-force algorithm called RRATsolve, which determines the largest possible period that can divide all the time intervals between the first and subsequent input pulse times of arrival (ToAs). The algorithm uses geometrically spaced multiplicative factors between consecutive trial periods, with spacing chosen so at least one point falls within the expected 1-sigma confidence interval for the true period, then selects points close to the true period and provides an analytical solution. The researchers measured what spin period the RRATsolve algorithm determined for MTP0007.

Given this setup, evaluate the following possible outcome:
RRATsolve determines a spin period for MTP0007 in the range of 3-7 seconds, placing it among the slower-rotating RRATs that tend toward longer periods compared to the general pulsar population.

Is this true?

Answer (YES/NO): NO